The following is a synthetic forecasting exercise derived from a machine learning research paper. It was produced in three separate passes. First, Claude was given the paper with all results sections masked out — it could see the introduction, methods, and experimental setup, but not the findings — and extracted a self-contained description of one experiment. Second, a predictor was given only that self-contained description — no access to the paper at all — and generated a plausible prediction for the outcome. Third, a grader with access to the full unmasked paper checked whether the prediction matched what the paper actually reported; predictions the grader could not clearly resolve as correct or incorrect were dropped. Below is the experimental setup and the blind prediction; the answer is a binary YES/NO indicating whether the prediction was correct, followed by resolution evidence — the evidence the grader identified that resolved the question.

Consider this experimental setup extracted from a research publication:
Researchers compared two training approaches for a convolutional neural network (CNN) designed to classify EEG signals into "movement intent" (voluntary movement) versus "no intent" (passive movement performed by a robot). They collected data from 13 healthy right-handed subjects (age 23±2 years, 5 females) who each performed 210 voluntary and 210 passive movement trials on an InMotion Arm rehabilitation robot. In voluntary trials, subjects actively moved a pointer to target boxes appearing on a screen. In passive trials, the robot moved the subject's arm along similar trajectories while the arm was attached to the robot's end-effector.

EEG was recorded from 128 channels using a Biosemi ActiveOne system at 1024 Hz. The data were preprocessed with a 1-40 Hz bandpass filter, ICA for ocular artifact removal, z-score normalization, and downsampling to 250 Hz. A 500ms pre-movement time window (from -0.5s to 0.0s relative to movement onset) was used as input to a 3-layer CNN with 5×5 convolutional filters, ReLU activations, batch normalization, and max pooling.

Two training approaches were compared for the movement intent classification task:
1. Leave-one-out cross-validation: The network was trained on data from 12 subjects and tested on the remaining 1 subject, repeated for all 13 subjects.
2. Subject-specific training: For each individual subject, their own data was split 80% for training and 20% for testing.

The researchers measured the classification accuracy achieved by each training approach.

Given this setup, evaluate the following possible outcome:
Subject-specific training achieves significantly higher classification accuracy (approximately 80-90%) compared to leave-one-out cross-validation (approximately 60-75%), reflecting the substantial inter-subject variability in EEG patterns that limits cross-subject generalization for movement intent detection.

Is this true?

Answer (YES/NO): NO